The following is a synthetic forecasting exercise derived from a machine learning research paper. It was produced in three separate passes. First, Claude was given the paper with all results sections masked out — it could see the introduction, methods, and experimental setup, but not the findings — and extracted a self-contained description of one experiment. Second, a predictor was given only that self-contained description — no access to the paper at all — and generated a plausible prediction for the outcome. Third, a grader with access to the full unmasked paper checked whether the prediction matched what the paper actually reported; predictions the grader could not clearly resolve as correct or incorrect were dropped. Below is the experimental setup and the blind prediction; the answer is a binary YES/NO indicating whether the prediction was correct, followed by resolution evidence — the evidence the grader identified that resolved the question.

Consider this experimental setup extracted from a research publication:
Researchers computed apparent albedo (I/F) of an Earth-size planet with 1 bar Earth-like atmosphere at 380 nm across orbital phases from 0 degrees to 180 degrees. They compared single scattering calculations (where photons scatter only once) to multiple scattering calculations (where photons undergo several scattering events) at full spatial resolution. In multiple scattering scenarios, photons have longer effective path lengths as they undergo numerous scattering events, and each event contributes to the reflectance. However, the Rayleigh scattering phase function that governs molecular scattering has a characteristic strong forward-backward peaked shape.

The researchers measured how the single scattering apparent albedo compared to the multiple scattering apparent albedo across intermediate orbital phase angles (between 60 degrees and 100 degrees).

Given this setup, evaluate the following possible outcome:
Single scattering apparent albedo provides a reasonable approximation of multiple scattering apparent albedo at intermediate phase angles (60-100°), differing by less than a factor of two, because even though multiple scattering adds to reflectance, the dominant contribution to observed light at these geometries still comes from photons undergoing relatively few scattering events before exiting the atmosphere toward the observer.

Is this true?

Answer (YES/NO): NO